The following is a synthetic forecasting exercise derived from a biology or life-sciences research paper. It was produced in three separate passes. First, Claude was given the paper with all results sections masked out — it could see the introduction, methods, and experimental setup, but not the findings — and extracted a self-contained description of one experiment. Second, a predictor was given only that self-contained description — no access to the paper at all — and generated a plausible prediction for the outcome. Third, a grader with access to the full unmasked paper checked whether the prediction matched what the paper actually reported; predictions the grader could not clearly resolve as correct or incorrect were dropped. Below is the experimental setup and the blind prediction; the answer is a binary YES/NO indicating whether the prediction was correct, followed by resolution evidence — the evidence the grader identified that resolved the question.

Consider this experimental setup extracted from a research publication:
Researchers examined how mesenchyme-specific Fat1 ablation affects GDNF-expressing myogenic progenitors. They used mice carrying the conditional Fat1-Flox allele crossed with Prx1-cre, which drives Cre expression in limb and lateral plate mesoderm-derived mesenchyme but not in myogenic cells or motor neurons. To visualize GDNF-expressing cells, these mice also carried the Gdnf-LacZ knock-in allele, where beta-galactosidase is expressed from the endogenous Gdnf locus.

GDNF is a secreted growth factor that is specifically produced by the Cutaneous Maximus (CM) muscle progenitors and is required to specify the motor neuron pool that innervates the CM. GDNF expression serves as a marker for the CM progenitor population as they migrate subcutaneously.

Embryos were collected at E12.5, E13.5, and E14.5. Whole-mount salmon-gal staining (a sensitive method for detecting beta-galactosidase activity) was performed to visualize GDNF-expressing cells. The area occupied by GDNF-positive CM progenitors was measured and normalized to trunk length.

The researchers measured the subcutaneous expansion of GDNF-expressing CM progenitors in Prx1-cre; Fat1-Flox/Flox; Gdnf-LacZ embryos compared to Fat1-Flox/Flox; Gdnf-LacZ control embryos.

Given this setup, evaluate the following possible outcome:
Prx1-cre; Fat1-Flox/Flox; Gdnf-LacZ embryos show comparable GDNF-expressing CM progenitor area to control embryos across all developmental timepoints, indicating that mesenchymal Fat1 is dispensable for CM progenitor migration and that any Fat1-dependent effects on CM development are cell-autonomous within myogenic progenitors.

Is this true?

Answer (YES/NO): NO